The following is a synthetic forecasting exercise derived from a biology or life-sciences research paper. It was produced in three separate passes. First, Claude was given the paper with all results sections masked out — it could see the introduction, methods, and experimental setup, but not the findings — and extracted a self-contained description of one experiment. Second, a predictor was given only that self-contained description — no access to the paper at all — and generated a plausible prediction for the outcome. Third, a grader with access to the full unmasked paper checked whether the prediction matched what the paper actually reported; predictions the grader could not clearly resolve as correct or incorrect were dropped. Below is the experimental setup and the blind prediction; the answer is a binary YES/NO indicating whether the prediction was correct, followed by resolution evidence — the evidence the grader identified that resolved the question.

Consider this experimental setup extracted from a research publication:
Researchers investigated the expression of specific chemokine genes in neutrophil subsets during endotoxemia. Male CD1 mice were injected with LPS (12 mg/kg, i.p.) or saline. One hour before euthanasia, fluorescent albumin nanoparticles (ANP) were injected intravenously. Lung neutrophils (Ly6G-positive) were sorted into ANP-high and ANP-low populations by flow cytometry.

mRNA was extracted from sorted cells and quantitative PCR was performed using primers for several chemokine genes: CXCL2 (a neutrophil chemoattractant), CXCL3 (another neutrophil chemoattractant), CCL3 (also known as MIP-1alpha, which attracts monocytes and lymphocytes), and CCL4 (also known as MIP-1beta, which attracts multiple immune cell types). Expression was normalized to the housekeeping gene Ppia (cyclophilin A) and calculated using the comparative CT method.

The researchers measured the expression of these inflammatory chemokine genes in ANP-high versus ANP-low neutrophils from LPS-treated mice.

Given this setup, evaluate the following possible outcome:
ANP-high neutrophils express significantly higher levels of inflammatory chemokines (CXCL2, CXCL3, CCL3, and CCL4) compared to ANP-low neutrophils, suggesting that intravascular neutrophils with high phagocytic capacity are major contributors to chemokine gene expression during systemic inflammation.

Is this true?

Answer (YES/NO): YES